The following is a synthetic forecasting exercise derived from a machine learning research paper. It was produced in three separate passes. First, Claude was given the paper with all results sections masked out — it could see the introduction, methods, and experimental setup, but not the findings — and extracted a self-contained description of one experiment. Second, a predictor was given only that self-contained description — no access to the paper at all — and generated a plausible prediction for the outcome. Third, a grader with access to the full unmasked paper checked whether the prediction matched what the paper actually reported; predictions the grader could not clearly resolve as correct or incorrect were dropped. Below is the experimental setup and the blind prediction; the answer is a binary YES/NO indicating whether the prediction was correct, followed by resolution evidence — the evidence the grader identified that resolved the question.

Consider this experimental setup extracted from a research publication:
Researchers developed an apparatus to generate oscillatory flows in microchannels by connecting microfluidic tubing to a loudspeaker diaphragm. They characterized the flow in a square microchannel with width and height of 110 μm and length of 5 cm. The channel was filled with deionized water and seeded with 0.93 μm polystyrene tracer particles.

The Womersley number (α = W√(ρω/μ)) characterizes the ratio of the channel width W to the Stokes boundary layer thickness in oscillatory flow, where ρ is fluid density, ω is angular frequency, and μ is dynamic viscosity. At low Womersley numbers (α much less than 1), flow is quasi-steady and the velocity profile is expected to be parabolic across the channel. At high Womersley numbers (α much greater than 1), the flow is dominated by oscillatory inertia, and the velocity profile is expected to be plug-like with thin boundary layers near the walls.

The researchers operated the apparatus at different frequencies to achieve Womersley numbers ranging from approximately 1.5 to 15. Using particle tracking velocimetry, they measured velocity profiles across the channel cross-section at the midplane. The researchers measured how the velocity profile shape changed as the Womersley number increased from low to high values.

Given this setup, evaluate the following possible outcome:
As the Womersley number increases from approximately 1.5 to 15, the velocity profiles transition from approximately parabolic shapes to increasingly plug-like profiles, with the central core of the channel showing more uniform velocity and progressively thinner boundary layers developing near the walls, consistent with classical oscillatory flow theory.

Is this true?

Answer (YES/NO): YES